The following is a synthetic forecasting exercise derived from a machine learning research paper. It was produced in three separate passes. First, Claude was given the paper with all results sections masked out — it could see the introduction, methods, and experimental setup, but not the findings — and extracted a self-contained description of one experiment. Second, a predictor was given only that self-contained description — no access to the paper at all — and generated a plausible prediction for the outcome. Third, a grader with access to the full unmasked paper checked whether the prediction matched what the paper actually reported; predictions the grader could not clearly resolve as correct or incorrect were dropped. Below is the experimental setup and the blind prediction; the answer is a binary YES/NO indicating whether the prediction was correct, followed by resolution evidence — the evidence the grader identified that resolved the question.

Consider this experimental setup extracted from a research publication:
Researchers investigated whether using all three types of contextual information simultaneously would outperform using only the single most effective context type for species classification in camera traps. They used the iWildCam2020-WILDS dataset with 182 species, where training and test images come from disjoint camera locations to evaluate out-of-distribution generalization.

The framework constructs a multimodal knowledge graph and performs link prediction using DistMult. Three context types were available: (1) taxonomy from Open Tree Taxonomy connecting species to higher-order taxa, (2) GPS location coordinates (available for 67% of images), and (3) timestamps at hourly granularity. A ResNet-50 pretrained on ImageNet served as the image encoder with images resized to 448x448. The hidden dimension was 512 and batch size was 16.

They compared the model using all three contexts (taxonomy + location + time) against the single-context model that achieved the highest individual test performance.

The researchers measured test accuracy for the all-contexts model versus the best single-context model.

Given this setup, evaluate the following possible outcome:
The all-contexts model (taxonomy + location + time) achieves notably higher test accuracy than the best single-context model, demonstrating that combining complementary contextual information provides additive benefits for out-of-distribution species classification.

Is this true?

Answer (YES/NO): NO